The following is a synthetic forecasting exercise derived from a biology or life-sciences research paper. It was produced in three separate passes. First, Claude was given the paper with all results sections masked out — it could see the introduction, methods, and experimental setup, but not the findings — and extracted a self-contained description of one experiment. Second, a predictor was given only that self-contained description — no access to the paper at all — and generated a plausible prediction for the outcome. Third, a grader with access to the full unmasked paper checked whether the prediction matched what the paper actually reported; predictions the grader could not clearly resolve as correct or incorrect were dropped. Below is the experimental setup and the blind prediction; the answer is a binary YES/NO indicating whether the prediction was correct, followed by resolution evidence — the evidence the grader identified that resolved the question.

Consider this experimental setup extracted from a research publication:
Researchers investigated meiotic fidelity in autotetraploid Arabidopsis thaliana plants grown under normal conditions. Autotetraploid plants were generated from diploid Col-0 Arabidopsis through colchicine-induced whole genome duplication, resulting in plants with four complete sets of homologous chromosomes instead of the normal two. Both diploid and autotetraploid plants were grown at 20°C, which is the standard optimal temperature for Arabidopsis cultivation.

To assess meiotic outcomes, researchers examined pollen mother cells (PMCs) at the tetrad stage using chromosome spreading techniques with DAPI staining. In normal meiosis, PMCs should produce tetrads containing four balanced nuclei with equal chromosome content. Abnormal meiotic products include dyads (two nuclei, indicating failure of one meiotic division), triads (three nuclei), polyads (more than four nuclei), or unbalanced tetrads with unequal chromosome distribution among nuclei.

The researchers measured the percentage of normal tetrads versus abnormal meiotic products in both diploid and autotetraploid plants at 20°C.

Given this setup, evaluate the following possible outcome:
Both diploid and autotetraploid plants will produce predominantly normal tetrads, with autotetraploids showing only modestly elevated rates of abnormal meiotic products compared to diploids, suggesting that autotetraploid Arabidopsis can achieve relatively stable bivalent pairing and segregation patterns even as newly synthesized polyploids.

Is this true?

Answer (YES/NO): YES